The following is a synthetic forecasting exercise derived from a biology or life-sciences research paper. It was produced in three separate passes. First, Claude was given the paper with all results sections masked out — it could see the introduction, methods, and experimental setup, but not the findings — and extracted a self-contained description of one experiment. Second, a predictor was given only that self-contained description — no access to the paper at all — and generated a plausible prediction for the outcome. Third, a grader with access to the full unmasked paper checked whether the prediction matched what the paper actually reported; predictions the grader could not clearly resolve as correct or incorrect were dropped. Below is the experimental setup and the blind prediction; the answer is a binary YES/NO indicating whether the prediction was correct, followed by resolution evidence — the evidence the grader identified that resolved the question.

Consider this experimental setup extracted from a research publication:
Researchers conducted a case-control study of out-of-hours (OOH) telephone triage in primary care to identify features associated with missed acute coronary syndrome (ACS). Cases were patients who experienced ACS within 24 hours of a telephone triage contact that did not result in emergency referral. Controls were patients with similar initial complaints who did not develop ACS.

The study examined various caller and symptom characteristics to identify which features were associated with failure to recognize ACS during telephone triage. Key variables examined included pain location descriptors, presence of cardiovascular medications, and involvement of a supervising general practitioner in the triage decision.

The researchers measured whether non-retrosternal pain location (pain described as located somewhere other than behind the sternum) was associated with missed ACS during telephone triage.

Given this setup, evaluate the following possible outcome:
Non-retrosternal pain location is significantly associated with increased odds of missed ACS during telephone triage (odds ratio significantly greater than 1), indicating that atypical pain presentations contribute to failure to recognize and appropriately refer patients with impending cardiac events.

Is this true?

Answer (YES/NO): YES